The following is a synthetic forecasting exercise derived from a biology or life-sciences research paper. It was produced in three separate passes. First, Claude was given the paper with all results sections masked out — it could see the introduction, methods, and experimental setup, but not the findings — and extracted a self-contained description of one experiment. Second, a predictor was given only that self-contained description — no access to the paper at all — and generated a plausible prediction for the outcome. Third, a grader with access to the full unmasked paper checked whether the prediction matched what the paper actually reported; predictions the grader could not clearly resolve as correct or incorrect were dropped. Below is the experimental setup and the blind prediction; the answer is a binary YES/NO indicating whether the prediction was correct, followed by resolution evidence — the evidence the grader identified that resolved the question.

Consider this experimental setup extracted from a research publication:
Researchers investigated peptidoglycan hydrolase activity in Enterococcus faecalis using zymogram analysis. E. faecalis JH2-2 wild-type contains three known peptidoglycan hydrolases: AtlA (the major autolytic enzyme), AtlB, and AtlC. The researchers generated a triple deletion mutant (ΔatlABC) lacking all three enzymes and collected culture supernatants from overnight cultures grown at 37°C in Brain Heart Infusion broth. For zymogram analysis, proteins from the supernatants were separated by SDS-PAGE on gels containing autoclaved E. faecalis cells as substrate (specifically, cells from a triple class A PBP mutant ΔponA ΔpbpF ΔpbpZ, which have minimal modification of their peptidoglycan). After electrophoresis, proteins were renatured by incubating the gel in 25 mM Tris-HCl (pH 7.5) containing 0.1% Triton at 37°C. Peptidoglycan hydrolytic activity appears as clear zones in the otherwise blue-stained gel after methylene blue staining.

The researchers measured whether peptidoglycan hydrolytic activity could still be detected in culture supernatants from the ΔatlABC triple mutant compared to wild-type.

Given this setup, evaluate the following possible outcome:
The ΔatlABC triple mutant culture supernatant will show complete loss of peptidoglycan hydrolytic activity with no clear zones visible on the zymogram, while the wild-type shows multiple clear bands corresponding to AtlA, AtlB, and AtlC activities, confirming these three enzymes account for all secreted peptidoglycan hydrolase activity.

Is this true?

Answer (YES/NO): NO